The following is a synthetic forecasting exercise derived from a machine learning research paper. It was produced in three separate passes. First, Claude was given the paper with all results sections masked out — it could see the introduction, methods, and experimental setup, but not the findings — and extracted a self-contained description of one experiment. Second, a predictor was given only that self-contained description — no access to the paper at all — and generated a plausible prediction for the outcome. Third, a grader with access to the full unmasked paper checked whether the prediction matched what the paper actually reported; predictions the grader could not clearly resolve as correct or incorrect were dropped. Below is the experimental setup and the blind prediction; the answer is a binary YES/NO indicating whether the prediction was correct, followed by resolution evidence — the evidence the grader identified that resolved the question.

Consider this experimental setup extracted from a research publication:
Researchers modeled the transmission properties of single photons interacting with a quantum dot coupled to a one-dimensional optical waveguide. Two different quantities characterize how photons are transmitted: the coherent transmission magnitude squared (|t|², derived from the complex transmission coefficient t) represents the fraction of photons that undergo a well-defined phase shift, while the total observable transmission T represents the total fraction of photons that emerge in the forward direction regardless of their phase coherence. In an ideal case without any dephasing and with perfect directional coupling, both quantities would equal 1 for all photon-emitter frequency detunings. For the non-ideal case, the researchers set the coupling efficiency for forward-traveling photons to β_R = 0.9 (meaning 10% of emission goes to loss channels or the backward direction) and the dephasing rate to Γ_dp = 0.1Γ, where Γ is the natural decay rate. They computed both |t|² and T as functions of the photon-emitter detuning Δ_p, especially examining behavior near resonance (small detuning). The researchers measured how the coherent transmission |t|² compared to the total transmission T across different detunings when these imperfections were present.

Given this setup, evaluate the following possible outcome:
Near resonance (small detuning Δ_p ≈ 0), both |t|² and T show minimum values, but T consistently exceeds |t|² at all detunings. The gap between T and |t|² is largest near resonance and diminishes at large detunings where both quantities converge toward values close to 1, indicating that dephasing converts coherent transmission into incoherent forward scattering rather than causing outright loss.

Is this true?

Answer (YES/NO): YES